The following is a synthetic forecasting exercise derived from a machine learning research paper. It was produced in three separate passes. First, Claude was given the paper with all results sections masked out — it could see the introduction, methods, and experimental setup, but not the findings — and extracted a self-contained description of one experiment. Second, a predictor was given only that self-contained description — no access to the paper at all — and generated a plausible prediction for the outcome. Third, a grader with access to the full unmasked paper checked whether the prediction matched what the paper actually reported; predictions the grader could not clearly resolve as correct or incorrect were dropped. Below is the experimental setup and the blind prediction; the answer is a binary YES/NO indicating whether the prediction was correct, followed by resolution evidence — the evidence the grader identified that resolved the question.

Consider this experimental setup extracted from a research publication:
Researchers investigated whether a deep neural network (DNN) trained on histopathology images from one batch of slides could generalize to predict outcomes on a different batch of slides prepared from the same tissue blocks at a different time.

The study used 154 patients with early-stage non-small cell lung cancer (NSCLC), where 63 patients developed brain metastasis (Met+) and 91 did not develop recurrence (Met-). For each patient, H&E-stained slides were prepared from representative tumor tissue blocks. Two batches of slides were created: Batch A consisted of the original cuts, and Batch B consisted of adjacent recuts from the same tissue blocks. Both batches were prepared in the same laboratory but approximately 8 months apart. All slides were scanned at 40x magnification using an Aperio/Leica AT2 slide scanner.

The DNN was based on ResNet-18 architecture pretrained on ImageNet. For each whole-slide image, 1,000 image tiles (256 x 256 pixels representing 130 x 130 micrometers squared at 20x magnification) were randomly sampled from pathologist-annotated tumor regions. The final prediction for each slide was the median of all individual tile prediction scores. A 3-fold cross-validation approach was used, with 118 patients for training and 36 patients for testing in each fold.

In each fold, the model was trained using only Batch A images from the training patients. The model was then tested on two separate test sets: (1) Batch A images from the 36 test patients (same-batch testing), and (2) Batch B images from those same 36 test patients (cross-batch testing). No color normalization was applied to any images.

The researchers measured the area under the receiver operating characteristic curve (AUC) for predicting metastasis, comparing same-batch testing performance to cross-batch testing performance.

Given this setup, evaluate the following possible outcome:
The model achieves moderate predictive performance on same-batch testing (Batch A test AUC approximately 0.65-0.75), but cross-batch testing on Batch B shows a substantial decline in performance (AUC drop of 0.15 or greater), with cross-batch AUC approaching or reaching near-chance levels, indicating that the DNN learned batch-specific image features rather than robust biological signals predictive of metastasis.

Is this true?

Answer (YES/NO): NO